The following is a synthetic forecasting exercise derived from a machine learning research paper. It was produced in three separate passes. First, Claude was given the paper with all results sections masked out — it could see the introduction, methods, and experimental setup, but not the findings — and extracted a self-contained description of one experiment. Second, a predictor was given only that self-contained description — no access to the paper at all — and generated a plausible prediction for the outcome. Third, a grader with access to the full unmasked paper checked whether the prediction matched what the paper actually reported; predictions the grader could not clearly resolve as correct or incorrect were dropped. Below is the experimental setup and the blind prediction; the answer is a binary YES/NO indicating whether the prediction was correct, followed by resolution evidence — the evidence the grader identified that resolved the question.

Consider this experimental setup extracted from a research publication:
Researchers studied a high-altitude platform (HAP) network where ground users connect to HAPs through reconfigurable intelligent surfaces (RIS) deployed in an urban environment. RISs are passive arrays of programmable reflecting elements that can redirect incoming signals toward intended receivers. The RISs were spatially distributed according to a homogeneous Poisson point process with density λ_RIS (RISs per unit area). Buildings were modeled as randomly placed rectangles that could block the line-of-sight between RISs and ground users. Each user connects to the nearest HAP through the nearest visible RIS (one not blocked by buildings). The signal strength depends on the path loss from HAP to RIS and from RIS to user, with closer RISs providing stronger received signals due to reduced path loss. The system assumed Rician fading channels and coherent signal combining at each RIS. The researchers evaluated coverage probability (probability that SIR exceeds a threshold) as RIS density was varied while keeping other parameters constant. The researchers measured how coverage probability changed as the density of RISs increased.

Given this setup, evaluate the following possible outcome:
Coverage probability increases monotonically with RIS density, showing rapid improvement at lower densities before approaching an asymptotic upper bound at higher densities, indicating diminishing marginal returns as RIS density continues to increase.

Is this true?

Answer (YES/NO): YES